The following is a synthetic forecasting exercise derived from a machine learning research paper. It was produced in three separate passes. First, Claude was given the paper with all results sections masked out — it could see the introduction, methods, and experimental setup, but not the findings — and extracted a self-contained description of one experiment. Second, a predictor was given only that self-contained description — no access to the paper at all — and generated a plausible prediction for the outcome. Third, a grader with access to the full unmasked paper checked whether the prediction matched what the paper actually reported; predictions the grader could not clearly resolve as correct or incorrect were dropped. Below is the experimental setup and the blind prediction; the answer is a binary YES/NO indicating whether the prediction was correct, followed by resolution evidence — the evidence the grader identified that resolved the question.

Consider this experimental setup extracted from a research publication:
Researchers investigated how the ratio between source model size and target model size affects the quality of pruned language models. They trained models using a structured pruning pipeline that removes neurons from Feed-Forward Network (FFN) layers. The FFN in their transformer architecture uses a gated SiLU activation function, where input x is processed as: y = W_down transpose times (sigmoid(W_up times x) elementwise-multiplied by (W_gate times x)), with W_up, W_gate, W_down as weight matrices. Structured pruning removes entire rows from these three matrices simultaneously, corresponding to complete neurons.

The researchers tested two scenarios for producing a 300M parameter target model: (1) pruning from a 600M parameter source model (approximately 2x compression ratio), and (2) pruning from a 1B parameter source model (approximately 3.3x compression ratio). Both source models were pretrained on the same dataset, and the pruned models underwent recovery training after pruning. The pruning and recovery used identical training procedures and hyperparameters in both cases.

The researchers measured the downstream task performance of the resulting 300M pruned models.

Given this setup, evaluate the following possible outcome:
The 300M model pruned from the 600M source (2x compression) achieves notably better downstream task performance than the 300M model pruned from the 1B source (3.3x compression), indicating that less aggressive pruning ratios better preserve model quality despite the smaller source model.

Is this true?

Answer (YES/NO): YES